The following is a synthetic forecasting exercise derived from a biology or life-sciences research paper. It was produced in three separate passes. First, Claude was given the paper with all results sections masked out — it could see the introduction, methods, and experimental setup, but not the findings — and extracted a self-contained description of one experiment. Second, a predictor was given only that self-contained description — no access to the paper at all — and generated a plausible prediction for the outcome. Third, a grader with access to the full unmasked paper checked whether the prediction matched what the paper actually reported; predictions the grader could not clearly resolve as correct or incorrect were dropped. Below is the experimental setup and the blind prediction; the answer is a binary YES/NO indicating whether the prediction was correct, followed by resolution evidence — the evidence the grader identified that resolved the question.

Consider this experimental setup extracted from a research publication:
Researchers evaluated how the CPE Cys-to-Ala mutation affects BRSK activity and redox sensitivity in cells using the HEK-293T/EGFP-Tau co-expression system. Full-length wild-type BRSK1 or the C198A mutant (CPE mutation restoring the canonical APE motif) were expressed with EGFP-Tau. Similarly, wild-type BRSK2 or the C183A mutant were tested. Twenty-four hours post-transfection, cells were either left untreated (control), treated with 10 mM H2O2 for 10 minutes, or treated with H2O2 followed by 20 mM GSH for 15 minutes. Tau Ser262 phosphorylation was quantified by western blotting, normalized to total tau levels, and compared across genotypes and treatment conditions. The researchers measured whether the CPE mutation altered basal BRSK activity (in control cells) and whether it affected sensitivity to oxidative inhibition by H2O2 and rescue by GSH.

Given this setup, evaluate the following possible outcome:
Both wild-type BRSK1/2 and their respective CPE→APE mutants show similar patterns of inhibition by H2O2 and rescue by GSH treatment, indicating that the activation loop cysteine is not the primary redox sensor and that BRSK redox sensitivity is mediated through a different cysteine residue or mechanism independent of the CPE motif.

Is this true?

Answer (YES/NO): YES